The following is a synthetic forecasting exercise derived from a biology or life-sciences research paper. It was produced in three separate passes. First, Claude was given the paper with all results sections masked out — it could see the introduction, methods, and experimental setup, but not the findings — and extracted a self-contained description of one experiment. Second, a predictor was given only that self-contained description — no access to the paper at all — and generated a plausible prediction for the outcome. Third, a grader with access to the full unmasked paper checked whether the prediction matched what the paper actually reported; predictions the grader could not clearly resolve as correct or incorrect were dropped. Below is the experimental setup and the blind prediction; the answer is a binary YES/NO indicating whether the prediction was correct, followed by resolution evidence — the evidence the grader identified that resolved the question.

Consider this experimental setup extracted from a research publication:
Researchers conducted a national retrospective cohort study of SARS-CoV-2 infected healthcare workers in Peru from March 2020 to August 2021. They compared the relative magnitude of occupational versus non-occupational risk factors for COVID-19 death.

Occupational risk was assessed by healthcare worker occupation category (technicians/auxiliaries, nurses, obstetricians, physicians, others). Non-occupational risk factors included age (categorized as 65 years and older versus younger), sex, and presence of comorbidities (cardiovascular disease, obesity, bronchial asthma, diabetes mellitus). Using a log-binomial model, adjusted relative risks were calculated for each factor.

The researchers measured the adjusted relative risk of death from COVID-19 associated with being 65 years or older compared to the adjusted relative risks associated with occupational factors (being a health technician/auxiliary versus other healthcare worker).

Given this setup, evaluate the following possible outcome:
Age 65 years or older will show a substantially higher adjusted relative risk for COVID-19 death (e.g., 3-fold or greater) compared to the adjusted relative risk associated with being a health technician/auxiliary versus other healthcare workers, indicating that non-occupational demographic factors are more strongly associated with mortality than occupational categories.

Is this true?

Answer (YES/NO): YES